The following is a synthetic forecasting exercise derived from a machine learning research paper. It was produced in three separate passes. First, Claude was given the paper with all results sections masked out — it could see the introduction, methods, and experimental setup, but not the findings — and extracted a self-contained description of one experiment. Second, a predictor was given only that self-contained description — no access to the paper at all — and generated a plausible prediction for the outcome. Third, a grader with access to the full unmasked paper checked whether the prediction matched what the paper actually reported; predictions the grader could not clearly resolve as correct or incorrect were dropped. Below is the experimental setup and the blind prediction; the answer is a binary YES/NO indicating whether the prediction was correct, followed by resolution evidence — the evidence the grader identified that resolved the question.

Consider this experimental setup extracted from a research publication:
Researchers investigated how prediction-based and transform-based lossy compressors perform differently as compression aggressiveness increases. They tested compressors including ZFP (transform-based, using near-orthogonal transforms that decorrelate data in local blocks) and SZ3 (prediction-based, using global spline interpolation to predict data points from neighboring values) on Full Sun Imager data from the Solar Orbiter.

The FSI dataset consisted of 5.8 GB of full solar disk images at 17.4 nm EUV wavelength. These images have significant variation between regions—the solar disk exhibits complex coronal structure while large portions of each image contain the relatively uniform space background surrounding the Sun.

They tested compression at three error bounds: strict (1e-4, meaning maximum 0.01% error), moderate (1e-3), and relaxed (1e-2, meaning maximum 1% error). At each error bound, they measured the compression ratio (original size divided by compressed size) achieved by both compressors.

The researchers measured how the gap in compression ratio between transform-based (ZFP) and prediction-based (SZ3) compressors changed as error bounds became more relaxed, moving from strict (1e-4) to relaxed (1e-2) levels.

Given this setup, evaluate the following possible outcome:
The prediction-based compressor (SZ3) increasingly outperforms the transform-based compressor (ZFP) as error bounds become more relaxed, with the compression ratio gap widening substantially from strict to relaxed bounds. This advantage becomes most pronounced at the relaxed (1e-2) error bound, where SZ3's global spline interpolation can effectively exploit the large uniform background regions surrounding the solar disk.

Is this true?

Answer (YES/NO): YES